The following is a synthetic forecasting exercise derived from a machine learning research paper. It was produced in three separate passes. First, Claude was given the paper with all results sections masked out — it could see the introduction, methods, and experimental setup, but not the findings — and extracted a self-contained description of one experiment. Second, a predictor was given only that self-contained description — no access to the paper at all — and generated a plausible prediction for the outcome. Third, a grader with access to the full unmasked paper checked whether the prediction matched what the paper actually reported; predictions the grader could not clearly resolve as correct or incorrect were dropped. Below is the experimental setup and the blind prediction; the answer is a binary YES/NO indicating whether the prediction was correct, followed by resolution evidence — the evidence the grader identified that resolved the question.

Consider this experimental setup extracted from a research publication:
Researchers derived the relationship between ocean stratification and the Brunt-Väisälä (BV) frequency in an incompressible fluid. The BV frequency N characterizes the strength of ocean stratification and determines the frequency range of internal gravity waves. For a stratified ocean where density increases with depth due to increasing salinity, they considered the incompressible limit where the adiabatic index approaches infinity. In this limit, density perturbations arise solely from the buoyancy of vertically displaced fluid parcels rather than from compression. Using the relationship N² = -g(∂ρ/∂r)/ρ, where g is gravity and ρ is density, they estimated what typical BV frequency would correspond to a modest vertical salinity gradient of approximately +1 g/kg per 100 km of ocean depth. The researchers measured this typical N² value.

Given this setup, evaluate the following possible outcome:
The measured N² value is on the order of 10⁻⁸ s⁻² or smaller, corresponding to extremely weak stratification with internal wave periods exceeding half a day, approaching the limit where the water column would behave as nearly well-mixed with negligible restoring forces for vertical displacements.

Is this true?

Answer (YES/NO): NO